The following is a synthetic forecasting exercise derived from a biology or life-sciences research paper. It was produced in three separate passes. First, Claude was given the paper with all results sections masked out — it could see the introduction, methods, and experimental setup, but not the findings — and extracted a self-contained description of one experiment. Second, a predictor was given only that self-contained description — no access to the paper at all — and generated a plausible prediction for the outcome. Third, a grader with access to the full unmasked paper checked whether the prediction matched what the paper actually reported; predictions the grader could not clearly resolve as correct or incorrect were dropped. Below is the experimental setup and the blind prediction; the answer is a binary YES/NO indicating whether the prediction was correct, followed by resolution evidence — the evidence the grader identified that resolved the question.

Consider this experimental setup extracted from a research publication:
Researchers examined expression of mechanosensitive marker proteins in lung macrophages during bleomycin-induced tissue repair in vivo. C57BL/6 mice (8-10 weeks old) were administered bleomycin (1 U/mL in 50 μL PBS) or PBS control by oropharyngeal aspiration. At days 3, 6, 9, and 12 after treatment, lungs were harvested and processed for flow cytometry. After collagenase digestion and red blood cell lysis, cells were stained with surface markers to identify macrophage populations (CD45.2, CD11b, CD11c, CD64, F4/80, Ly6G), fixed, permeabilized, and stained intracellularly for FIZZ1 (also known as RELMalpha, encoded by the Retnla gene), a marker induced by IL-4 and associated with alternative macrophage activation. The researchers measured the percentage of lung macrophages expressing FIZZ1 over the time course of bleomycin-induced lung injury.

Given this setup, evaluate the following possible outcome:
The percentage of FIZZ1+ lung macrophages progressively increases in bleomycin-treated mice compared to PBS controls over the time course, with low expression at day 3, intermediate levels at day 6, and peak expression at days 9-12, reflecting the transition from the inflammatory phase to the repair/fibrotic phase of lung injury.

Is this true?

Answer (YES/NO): NO